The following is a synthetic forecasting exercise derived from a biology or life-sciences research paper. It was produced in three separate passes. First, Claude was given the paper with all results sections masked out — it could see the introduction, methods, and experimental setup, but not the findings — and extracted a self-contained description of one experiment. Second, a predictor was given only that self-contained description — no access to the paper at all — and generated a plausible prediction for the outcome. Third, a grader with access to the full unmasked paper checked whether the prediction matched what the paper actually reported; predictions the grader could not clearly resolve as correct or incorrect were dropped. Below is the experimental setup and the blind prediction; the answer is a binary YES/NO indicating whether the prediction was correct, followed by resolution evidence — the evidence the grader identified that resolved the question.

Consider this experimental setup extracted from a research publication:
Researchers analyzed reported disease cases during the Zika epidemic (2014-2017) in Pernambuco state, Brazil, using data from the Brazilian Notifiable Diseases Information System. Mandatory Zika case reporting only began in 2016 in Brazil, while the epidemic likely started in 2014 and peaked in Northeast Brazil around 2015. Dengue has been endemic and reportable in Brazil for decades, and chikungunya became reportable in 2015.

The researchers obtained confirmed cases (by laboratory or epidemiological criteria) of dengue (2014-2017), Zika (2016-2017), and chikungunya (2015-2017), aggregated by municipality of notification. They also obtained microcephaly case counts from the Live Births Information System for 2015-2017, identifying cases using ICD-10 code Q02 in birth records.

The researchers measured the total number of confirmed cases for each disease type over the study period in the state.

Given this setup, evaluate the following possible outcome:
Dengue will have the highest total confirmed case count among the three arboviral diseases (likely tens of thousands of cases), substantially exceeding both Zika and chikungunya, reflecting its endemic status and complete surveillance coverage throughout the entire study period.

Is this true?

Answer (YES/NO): YES